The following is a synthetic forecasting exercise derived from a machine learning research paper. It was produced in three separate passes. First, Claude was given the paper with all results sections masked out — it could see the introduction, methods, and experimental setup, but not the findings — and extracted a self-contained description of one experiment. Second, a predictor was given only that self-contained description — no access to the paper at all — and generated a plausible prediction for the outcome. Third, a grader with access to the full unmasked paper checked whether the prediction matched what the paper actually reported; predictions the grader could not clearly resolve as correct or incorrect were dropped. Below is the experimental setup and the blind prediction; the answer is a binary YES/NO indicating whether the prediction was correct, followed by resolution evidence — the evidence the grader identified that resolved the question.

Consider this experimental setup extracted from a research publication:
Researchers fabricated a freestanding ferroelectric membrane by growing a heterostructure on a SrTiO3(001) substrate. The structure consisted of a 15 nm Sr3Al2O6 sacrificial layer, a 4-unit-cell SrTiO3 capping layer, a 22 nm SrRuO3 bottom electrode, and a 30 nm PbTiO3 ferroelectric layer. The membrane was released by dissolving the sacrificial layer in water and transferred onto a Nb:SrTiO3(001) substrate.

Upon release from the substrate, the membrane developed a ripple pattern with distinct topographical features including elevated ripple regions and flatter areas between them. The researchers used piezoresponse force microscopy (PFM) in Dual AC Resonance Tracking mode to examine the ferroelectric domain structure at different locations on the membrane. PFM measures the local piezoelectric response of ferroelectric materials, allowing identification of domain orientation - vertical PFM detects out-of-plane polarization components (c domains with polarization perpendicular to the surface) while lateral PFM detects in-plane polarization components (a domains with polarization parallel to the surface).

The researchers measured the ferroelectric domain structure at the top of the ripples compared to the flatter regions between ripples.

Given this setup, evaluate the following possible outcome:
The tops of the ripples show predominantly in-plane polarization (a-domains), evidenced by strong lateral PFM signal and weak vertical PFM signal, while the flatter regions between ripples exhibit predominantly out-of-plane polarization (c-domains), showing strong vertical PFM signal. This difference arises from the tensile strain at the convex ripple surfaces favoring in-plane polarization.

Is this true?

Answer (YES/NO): NO